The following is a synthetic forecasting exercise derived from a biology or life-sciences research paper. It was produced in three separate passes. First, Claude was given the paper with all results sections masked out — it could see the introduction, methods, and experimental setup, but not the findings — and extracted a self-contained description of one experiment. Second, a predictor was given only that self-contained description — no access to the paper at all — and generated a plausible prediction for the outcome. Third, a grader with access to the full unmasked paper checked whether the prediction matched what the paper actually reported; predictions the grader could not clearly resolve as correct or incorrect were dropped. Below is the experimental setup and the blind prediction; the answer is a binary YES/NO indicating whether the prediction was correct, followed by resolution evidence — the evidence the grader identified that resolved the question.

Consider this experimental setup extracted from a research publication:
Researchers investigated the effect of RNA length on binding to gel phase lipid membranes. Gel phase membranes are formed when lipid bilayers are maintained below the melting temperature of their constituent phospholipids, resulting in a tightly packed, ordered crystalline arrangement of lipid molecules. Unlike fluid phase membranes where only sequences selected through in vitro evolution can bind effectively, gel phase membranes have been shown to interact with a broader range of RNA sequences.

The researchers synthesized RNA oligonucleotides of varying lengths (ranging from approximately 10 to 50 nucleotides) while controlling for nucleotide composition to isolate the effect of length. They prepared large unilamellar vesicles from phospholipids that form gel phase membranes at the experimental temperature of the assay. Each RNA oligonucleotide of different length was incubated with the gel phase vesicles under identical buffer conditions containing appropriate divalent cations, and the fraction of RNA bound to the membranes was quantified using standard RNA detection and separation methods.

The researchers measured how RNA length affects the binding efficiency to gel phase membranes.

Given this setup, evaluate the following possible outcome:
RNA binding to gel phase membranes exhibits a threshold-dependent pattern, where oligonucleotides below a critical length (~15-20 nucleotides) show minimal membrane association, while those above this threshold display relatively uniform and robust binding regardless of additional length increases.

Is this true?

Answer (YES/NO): NO